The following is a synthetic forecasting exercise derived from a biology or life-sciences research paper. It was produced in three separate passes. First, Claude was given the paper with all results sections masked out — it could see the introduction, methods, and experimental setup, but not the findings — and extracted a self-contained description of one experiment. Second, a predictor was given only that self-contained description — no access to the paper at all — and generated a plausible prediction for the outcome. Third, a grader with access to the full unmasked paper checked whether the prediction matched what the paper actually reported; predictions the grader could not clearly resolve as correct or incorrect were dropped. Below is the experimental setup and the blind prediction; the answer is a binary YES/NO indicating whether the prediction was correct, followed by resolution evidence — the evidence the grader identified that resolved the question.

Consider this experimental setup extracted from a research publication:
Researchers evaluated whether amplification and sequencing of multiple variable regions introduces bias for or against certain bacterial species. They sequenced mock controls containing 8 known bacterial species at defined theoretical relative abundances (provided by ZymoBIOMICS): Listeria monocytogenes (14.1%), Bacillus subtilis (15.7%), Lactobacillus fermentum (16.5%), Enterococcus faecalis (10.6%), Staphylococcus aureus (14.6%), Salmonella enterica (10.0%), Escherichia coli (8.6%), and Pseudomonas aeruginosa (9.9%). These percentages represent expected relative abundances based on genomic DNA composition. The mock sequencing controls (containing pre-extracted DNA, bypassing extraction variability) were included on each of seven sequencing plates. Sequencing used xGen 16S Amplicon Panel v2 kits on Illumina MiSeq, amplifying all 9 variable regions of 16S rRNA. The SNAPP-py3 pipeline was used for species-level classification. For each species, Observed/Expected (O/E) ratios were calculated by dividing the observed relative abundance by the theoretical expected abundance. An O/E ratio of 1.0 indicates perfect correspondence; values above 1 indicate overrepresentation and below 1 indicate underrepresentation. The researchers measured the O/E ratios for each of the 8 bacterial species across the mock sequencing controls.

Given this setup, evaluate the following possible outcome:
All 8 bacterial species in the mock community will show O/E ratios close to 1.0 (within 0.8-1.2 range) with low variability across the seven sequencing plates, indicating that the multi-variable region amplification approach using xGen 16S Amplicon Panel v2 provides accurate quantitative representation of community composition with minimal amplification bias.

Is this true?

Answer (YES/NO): NO